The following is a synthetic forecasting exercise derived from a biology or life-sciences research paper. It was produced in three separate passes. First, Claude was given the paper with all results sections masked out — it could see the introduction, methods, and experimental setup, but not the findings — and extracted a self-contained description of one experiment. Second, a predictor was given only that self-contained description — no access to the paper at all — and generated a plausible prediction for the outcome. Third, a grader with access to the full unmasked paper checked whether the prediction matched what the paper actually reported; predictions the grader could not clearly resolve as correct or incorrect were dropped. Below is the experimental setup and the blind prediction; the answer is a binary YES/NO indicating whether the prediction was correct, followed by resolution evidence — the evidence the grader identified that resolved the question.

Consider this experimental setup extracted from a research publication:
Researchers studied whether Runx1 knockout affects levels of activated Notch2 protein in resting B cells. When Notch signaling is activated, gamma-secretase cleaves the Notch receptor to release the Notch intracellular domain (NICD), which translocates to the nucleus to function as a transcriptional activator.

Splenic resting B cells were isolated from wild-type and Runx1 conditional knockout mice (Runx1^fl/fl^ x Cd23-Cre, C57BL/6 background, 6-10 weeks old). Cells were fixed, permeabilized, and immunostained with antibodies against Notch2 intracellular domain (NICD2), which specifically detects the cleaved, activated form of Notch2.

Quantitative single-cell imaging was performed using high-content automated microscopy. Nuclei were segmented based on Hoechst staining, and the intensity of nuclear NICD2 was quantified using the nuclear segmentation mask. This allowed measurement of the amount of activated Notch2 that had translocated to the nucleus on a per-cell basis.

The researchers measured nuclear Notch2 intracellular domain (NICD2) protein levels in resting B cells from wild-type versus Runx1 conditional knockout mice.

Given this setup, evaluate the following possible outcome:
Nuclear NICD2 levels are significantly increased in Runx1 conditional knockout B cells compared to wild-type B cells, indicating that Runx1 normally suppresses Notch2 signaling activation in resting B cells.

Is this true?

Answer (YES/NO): YES